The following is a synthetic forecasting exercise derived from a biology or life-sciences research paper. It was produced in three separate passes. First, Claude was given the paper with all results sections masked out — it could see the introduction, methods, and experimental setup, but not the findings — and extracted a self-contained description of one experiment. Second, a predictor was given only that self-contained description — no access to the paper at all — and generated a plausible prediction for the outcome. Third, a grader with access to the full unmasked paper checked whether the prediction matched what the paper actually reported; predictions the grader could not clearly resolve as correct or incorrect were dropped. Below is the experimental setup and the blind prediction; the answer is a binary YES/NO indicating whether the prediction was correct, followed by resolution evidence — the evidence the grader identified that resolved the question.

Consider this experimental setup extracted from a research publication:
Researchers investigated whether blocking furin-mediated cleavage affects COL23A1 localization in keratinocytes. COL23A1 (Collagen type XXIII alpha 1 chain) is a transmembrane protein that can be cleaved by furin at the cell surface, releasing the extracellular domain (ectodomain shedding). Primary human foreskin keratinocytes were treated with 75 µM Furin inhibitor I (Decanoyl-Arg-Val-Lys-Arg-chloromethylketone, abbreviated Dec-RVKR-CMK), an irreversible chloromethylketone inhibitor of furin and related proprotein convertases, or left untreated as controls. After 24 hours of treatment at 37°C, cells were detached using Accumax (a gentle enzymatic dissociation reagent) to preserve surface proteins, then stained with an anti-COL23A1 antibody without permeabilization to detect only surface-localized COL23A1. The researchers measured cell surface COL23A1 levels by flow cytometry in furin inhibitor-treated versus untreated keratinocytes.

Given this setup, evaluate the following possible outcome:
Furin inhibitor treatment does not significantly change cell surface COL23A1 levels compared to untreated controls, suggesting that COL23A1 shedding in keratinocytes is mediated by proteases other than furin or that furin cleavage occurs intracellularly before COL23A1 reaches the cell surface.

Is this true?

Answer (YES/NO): NO